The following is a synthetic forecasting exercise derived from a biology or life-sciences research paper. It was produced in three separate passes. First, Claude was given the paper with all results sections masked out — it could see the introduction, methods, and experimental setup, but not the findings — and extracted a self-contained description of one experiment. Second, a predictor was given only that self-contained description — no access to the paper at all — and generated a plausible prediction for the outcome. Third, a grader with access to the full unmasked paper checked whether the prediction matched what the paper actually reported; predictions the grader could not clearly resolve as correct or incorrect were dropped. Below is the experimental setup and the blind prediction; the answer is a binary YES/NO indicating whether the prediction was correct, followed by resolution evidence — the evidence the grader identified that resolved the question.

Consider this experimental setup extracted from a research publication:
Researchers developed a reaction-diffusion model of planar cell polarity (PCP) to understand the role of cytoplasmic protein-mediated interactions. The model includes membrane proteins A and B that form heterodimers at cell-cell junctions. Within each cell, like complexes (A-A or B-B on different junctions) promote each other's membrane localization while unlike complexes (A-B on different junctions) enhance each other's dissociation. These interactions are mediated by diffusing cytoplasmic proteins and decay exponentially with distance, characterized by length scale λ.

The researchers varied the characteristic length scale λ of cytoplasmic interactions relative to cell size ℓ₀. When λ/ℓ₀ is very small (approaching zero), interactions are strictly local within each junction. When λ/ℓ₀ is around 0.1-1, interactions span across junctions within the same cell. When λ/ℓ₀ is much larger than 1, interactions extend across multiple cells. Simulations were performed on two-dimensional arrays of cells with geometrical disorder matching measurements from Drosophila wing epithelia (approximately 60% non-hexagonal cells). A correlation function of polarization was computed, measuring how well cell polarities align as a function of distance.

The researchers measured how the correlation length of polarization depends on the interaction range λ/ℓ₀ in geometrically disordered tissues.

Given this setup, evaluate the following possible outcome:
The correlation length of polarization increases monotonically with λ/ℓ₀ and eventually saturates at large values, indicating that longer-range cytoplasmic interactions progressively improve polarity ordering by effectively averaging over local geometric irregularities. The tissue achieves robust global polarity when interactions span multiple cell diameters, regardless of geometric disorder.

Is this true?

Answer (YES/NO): NO